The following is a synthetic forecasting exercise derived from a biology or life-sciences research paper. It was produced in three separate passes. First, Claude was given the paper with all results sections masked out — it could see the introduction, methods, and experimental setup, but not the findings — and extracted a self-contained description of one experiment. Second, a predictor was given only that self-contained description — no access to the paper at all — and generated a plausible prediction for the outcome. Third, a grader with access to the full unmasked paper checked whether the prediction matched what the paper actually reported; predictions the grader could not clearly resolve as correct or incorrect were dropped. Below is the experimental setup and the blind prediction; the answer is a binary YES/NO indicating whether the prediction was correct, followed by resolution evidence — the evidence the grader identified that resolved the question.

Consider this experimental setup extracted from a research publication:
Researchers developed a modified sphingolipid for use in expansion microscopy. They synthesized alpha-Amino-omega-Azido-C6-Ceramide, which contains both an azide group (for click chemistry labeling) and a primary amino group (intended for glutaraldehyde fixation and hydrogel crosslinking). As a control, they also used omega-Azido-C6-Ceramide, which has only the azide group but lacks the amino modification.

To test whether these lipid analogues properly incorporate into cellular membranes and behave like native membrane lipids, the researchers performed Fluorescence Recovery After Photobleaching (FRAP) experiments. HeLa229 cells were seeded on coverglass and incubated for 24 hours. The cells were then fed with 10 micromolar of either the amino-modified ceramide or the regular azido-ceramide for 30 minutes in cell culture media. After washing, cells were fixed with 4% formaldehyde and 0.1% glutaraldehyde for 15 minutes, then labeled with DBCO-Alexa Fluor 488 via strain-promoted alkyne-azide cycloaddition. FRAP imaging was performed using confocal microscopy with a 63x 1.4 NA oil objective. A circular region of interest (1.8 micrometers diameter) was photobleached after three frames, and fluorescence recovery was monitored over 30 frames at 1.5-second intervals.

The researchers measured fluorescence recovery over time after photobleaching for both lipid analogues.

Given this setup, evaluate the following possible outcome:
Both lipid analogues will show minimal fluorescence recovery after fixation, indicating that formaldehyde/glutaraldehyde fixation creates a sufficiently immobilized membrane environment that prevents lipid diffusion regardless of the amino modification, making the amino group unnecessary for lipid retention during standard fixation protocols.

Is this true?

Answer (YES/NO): NO